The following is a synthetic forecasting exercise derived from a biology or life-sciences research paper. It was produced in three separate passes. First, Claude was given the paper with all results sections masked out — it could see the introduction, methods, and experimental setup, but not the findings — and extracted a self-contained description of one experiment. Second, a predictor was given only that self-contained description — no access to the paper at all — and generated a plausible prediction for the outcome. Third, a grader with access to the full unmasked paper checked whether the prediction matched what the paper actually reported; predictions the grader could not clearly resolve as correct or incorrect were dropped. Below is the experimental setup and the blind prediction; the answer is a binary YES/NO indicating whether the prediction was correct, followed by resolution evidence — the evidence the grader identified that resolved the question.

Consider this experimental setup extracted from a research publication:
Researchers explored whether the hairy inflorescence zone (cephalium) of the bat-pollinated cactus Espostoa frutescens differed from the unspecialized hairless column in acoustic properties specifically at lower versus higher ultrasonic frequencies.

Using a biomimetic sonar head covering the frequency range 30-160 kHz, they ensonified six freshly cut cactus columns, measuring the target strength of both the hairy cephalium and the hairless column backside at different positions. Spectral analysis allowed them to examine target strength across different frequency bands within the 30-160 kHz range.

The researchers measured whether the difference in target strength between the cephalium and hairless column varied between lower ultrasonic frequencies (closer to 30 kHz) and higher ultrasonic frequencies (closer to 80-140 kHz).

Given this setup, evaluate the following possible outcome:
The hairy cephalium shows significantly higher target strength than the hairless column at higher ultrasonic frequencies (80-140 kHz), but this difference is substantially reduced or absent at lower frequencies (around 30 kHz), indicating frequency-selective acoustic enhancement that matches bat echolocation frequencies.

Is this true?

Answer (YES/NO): NO